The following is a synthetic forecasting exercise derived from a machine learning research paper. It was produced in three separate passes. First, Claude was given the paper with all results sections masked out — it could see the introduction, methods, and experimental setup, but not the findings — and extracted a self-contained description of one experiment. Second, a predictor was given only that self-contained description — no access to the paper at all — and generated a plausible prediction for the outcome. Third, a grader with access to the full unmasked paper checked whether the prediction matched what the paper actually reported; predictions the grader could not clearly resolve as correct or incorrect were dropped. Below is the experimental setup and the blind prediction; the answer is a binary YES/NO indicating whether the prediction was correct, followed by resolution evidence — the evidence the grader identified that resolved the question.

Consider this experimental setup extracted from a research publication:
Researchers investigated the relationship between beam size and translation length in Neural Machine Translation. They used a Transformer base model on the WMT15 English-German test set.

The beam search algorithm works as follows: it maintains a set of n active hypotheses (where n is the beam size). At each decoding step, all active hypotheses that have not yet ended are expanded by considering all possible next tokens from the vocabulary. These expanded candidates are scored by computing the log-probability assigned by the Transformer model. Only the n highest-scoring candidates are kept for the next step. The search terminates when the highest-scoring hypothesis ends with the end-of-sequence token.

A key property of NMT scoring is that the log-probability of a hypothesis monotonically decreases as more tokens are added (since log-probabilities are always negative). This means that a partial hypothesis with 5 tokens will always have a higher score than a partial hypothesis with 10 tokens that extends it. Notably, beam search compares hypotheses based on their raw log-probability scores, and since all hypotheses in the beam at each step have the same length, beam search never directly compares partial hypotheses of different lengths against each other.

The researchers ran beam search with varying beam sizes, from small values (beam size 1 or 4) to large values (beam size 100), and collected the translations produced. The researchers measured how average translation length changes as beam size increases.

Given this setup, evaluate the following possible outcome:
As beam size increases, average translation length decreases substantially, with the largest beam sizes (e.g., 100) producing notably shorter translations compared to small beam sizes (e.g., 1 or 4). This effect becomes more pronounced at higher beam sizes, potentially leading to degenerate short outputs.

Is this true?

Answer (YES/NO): YES